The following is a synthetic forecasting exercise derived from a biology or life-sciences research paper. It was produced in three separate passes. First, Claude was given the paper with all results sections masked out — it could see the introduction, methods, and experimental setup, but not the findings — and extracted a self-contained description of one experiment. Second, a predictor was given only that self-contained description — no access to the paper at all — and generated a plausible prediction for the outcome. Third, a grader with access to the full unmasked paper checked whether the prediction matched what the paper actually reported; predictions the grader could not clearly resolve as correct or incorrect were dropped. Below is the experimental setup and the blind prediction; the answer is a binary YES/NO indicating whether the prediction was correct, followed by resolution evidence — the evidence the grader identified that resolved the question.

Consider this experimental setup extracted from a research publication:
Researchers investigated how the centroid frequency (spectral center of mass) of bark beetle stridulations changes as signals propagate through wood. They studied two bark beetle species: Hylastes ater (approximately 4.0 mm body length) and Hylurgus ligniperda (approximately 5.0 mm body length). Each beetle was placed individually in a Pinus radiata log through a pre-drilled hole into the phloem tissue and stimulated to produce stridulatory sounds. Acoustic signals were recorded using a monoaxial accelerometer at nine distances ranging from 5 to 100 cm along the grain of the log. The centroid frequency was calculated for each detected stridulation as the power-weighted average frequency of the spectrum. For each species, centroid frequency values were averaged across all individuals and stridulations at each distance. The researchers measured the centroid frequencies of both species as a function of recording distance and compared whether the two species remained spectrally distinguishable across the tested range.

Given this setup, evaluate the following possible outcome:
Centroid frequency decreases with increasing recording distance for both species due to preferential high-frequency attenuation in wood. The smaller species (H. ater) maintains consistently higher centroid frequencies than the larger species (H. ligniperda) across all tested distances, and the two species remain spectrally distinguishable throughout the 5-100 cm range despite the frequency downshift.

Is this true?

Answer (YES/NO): NO